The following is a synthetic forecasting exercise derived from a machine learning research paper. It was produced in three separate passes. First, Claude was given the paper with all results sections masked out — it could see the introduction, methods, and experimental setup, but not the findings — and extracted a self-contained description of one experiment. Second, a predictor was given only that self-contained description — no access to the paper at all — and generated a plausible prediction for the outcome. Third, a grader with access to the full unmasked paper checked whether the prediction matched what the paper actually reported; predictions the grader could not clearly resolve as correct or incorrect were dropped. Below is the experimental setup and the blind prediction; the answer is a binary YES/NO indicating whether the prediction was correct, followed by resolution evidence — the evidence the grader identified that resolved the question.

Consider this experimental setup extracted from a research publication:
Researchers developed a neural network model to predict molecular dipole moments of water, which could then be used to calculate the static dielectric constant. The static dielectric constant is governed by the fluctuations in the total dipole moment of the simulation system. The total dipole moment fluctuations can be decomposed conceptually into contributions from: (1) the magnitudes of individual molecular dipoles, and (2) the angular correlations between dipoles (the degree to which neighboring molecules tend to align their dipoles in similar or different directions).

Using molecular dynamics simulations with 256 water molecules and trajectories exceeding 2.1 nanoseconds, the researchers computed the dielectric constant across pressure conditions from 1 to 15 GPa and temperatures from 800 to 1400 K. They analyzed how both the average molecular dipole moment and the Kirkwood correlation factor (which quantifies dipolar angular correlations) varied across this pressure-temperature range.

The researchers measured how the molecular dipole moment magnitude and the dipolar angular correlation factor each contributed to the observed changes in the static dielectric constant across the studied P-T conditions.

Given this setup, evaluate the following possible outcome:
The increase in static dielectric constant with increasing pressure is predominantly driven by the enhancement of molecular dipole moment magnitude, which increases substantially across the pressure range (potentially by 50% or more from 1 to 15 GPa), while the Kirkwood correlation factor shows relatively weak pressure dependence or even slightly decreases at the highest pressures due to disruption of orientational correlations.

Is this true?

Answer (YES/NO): NO